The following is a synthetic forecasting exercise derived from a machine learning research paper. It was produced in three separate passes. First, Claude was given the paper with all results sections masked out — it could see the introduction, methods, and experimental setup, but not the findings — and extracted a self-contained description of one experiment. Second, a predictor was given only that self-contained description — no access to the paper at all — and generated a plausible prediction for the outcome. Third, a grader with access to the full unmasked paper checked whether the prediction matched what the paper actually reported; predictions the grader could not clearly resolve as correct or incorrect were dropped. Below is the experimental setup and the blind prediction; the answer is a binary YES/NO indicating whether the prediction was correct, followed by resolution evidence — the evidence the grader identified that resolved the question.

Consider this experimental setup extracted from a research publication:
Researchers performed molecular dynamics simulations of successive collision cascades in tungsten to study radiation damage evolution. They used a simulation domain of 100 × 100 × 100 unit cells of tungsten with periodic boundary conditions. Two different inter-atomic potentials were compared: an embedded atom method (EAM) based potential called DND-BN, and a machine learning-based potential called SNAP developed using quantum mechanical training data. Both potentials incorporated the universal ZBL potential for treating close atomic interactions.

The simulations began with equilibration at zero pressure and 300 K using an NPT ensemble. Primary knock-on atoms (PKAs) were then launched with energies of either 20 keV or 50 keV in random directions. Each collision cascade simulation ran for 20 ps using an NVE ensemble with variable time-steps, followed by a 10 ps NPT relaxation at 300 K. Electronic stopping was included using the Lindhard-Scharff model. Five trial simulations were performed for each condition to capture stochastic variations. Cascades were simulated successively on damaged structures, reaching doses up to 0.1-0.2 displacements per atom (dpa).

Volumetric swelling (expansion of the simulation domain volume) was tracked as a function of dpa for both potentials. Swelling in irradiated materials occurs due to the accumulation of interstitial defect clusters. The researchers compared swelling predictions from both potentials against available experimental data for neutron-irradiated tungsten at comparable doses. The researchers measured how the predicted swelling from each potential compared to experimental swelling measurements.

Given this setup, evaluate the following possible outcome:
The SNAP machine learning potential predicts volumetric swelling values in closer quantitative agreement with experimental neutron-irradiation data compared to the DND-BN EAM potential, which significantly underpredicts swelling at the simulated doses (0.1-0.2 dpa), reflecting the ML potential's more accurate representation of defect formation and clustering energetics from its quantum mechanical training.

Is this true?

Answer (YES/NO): YES